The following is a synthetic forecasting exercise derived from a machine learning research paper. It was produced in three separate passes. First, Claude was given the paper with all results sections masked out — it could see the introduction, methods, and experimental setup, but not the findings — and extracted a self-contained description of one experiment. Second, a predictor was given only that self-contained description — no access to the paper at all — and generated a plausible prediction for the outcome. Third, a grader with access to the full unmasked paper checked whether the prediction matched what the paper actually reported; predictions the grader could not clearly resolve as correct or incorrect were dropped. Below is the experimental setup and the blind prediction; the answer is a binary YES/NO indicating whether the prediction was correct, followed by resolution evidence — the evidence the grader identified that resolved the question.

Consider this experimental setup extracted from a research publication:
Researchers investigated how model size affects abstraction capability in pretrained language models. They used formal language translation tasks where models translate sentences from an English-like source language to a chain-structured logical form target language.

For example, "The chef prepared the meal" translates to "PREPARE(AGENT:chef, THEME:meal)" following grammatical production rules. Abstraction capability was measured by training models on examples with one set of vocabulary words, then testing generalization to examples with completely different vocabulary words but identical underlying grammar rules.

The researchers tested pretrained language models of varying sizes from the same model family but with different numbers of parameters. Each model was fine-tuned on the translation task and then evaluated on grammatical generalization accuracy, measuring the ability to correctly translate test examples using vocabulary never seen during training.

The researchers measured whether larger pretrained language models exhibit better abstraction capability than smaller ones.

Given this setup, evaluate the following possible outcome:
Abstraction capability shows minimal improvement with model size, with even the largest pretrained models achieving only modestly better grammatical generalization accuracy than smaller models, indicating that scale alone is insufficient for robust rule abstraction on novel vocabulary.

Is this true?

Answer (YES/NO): NO